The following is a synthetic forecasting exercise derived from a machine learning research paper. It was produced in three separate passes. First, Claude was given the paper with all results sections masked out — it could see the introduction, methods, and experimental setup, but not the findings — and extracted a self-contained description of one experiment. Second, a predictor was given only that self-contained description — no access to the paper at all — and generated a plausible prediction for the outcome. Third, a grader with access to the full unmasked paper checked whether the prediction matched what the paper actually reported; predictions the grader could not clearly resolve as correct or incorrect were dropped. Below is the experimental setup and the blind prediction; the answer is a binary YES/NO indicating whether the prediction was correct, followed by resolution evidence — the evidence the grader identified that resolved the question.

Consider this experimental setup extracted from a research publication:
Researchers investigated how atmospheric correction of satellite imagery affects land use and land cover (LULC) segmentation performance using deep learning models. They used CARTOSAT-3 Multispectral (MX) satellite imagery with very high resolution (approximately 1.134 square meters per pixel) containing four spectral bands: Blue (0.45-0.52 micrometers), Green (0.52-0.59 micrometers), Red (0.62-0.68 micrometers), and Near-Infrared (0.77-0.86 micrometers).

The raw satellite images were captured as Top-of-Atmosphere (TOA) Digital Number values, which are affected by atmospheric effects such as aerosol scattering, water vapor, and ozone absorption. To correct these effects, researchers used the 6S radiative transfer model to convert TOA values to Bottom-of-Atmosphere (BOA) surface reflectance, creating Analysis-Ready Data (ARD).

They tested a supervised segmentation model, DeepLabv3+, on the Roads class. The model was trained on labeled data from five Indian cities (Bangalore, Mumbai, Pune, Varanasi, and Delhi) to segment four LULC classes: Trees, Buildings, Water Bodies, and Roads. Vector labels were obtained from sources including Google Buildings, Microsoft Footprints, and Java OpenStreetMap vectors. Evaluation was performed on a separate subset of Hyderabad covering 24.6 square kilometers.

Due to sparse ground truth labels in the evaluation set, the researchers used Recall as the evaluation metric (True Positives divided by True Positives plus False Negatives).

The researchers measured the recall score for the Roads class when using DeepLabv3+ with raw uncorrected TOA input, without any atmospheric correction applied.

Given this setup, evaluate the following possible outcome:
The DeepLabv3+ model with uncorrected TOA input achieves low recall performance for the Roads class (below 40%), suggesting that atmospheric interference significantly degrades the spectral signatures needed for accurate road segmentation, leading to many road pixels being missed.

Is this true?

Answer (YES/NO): NO